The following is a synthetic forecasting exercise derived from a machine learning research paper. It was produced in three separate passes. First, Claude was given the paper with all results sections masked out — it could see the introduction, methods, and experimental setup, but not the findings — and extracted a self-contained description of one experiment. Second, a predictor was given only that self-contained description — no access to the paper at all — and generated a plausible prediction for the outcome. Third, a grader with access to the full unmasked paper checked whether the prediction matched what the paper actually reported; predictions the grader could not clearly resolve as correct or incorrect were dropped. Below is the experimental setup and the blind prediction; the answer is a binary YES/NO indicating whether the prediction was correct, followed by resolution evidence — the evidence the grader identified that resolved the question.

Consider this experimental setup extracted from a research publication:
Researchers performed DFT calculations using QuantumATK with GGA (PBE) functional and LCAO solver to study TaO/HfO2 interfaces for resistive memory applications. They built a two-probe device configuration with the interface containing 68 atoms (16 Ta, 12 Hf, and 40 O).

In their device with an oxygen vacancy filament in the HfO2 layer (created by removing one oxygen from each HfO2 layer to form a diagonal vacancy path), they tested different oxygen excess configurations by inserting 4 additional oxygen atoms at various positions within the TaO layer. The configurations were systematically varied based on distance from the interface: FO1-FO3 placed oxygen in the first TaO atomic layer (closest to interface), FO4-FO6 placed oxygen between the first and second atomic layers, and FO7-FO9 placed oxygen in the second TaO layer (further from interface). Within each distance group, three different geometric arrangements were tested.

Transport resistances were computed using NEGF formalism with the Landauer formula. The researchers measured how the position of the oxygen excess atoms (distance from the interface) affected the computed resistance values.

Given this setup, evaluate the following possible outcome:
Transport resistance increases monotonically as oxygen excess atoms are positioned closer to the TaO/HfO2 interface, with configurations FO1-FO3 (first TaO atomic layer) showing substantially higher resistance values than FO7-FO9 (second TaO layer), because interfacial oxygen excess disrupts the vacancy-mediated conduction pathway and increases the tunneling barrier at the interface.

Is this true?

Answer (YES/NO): NO